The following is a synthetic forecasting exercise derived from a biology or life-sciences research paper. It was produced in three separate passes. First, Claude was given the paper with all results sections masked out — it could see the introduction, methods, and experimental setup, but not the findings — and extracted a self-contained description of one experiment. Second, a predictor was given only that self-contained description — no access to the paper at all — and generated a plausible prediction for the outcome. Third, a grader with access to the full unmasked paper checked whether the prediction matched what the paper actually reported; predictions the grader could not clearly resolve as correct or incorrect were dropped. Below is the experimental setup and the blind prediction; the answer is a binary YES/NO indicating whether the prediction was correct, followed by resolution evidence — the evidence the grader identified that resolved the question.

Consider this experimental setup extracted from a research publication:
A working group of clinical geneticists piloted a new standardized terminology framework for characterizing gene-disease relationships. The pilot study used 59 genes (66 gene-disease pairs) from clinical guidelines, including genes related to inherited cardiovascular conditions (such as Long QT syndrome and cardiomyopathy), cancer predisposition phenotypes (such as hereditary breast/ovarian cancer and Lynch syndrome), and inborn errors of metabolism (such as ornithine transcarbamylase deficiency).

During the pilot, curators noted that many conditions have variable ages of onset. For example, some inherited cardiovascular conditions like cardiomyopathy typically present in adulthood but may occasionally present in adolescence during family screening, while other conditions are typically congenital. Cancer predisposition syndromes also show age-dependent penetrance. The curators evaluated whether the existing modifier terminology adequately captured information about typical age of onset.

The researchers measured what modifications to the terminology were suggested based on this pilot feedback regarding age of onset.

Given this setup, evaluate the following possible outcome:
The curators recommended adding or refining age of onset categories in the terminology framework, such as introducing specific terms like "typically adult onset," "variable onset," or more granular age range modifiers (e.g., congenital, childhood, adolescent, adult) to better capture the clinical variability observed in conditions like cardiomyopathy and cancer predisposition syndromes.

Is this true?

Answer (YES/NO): YES